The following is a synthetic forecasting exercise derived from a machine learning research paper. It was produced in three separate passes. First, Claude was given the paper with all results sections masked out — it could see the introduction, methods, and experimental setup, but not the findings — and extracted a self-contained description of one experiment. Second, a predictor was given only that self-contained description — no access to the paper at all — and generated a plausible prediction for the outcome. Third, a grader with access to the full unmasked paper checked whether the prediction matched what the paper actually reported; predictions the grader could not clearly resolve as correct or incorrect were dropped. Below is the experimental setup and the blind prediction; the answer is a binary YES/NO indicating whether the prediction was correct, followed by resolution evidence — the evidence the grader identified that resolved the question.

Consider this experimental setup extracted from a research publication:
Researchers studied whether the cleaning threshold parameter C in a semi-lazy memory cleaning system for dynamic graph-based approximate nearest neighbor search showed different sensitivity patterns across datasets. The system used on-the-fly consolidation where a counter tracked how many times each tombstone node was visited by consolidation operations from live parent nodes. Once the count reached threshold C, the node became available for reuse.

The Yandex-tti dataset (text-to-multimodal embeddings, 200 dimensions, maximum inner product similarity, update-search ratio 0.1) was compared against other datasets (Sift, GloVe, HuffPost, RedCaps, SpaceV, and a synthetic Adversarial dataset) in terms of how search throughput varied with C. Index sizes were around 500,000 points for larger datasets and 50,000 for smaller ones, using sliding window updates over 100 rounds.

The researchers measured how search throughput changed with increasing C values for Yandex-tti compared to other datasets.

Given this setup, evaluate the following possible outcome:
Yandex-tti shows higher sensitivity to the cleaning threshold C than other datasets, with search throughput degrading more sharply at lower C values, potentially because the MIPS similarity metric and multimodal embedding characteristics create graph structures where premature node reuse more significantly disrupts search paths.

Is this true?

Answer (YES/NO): NO